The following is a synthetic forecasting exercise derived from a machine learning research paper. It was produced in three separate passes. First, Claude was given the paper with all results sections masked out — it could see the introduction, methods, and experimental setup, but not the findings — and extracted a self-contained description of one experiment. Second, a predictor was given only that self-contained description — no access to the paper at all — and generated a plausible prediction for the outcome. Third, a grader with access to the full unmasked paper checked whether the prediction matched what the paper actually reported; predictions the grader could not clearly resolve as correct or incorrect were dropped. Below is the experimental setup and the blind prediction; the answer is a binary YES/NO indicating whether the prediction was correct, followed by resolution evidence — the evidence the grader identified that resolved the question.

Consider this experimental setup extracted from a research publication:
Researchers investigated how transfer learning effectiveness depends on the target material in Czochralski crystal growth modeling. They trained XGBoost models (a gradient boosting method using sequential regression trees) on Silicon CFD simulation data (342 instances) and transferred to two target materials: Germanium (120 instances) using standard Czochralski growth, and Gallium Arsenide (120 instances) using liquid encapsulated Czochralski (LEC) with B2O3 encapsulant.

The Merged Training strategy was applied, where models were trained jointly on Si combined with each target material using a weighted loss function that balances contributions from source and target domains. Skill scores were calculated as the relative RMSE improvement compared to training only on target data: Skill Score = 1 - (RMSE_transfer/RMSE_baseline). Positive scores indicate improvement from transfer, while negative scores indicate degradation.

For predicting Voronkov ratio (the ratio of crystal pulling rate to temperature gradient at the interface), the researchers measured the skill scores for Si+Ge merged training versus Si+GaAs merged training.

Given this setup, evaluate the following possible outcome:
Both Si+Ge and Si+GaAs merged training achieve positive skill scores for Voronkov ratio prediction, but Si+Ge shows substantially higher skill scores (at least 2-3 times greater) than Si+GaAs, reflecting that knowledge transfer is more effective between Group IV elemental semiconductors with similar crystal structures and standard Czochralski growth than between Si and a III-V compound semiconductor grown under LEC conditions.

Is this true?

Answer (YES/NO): NO